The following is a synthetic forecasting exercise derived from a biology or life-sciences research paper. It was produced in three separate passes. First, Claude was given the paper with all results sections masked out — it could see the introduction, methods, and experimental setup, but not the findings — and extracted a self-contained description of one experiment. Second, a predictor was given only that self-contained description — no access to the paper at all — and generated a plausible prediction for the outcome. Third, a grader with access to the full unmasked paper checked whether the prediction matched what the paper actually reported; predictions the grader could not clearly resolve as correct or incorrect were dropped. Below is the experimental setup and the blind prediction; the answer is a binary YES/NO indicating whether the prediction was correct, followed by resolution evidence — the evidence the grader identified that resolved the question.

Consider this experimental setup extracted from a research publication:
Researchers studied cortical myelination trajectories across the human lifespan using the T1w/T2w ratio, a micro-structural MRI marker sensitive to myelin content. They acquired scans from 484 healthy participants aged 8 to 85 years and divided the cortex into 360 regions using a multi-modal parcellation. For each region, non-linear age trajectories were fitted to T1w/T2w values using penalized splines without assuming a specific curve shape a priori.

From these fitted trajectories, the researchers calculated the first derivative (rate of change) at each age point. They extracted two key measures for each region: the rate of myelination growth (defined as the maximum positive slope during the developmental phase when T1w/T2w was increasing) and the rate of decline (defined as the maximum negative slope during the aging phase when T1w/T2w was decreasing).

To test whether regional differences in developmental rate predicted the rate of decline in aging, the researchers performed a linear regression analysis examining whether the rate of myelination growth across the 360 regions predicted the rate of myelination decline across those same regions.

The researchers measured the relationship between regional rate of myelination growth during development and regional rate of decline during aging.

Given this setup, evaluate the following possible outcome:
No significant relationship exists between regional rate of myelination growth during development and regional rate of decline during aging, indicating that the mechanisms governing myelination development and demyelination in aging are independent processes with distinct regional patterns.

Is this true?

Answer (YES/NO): NO